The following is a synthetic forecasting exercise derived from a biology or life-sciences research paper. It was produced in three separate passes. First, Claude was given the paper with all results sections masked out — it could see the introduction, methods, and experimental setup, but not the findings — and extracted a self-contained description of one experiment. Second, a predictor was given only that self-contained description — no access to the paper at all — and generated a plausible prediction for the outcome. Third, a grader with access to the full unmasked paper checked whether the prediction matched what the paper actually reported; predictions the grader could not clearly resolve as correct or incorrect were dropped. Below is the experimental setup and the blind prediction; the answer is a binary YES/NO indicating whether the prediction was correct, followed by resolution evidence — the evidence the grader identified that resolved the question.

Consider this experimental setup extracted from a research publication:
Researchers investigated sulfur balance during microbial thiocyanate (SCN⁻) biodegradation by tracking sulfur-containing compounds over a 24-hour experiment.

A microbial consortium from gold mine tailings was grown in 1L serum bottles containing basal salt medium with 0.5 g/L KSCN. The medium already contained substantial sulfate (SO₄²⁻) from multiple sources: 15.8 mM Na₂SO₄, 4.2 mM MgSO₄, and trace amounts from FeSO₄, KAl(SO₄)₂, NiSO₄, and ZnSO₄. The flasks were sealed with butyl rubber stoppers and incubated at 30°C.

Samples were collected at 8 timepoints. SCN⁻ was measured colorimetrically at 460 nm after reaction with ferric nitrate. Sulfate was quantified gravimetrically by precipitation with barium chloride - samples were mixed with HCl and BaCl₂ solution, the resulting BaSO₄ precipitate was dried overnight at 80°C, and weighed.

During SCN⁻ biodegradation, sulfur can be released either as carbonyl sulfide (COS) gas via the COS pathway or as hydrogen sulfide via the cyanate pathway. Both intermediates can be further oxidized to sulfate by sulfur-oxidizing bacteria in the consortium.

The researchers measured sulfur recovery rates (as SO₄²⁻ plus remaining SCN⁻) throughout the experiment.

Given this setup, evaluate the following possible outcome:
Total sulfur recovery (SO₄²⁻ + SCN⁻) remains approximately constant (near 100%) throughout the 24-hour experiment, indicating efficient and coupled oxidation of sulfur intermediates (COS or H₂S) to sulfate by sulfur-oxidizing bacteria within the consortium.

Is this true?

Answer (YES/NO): YES